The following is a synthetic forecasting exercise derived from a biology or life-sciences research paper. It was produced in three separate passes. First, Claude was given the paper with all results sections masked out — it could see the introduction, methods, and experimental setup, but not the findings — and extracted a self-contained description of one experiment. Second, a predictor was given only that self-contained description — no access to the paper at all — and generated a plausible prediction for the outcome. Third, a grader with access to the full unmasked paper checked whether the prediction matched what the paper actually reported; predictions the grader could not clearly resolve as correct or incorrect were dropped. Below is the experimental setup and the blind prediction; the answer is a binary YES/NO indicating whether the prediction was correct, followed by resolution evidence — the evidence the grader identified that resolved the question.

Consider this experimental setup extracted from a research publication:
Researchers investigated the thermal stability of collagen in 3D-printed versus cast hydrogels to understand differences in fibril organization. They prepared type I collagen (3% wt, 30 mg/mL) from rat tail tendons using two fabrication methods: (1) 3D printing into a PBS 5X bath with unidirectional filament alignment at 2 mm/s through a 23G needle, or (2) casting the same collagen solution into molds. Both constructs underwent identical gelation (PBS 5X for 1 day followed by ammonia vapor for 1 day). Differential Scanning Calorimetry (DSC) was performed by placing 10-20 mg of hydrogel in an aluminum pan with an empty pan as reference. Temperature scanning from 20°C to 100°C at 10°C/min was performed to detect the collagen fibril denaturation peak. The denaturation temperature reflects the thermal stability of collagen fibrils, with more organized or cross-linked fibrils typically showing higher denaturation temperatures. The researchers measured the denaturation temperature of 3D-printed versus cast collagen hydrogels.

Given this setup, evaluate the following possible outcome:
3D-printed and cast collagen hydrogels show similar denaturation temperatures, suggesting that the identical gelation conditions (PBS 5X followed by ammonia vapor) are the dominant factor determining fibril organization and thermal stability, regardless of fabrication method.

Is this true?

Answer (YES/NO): YES